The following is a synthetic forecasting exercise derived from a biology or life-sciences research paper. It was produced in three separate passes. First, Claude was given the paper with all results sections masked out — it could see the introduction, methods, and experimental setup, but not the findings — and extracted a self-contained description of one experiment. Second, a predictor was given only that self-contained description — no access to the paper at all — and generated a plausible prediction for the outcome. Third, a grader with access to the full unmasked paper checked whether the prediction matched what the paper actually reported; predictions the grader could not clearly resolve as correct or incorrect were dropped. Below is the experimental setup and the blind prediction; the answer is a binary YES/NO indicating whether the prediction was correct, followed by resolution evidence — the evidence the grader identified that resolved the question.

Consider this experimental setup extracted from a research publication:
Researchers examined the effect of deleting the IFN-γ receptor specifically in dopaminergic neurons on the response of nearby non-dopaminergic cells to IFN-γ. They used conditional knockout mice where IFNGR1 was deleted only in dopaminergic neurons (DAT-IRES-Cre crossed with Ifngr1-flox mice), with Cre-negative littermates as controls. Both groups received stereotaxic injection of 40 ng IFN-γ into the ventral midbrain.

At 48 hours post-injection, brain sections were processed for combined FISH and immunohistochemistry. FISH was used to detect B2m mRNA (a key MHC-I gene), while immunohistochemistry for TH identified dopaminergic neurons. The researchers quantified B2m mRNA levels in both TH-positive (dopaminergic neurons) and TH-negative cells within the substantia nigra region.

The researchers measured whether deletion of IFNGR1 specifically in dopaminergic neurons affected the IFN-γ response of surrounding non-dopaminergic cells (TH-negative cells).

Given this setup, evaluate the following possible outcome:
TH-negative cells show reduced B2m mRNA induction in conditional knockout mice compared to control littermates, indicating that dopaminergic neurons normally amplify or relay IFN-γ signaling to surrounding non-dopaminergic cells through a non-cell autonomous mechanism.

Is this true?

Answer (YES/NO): NO